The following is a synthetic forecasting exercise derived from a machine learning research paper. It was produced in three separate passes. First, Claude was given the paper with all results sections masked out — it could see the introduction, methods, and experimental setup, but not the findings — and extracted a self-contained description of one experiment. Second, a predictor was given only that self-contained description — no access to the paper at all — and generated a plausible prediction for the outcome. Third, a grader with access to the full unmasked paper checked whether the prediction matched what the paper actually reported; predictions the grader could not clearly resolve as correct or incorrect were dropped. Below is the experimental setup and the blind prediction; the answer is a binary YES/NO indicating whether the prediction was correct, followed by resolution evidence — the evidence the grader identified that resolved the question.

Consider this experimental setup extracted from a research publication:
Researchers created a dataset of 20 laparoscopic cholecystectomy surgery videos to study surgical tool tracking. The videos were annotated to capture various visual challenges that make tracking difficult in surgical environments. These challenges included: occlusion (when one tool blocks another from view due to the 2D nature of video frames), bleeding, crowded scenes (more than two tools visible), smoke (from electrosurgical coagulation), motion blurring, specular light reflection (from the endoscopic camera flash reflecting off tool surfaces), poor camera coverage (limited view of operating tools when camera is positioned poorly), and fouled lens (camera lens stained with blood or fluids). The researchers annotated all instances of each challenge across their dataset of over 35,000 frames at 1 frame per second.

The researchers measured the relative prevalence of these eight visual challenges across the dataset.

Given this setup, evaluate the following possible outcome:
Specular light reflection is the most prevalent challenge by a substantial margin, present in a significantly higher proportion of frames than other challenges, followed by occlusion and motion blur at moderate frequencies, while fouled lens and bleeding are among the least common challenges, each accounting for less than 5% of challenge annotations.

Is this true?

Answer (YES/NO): NO